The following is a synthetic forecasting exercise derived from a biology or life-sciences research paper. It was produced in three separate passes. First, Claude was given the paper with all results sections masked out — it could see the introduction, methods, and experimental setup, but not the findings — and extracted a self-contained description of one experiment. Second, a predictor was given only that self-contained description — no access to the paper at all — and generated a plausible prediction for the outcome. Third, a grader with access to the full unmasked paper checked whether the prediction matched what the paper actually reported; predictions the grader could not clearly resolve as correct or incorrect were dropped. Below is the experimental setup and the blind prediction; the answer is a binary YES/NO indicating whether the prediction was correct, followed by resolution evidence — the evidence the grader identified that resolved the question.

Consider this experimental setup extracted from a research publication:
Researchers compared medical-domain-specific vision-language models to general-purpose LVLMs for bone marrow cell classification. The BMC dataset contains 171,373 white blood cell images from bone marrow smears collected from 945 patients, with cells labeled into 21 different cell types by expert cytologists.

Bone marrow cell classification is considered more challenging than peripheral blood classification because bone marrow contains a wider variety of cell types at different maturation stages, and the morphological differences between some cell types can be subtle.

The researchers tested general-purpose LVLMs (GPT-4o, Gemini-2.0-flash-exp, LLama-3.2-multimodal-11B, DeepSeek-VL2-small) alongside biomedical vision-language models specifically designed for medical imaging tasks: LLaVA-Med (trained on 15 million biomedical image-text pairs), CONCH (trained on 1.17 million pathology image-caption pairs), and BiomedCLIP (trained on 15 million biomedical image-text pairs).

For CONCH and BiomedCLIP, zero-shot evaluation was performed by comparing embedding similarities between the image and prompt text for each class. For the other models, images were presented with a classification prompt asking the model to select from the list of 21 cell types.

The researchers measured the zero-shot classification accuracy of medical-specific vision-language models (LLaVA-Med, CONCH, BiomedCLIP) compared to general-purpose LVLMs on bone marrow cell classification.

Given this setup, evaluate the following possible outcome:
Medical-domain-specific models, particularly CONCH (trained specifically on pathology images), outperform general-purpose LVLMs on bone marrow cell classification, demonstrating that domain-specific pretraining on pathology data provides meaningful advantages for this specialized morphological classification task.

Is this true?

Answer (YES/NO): NO